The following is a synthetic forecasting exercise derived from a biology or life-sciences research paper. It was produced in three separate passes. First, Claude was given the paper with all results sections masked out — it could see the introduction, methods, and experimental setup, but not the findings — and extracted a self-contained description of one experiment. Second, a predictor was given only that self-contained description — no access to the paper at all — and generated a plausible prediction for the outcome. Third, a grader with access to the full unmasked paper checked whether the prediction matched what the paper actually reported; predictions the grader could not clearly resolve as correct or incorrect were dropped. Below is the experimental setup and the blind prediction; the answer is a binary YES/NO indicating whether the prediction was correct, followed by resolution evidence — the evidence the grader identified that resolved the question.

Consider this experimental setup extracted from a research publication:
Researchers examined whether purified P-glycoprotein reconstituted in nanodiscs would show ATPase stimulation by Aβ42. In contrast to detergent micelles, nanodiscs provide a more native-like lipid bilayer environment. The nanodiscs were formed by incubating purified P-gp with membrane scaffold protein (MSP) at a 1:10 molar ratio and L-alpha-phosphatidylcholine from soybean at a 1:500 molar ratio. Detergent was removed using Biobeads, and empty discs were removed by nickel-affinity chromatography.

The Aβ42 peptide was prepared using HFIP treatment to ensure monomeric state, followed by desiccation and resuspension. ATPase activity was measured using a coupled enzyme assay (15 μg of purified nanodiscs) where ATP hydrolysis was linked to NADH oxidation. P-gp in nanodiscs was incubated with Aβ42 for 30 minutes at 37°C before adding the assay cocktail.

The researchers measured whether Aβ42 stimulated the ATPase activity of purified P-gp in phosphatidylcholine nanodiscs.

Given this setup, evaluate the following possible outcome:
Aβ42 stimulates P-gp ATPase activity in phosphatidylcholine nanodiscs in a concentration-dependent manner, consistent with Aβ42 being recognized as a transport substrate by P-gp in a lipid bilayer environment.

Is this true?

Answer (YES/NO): NO